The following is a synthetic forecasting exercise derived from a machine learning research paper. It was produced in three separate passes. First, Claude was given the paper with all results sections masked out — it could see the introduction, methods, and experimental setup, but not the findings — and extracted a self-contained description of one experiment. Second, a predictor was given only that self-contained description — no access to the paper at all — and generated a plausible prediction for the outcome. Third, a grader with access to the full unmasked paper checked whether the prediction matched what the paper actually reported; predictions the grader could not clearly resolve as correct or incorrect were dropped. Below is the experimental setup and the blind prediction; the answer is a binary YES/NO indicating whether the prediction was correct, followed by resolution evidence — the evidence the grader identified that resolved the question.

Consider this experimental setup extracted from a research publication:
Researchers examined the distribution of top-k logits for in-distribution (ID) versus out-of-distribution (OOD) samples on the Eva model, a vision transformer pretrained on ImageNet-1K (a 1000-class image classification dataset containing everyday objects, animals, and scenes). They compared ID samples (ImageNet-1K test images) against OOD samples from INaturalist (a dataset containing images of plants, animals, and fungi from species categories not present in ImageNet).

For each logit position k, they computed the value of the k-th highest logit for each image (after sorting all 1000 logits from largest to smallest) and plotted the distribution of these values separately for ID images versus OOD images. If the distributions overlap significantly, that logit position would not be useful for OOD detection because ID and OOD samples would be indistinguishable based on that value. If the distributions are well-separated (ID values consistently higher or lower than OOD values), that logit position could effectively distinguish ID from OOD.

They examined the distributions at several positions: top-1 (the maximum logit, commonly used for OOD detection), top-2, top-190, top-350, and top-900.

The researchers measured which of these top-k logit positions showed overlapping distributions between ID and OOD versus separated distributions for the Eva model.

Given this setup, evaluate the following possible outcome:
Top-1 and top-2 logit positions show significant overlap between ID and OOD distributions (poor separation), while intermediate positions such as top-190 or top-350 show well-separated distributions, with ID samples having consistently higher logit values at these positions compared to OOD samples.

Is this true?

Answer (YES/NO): NO